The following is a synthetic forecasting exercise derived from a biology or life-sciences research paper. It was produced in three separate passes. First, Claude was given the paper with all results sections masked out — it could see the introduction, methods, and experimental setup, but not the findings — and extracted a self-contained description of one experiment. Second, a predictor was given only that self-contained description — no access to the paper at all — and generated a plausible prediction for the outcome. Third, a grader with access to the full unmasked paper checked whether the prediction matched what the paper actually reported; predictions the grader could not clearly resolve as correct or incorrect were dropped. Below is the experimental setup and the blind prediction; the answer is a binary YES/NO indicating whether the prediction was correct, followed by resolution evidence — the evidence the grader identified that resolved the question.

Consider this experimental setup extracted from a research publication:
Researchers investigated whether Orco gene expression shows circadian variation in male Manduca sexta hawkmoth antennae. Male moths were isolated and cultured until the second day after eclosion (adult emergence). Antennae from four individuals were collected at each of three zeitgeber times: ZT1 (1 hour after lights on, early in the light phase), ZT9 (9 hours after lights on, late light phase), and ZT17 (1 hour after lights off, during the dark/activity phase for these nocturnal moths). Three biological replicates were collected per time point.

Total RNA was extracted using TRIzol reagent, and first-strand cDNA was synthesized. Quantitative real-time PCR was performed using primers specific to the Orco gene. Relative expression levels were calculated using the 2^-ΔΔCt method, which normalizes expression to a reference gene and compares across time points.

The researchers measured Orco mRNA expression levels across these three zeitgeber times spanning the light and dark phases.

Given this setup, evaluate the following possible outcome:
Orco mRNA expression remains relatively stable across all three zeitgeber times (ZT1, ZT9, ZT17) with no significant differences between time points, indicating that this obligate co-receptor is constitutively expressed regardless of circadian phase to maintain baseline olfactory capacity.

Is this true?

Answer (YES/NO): YES